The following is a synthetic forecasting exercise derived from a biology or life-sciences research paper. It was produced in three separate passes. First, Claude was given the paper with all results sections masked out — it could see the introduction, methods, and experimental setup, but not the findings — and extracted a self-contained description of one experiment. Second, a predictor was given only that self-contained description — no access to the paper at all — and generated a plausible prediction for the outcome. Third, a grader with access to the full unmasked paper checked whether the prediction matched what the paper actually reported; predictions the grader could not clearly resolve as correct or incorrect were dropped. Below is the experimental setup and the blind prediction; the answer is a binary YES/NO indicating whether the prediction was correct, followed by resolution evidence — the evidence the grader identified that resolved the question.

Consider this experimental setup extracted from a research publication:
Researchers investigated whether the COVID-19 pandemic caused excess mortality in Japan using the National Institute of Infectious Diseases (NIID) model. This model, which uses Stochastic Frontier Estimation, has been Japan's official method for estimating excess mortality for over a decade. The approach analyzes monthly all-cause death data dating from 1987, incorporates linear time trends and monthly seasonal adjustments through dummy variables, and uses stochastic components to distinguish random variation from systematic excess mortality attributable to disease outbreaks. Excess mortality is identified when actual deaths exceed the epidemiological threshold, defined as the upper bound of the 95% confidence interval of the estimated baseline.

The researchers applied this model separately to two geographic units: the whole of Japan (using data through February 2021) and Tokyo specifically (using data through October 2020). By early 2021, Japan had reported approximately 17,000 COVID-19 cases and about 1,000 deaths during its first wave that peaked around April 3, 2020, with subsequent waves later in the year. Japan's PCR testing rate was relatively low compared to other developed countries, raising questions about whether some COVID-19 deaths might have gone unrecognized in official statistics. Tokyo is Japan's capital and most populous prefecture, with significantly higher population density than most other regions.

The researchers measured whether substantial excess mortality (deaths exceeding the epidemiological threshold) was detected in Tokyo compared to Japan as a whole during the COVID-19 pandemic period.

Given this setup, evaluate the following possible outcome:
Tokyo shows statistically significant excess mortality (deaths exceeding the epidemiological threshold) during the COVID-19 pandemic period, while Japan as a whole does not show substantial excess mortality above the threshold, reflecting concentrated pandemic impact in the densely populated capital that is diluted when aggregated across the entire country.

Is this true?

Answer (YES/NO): YES